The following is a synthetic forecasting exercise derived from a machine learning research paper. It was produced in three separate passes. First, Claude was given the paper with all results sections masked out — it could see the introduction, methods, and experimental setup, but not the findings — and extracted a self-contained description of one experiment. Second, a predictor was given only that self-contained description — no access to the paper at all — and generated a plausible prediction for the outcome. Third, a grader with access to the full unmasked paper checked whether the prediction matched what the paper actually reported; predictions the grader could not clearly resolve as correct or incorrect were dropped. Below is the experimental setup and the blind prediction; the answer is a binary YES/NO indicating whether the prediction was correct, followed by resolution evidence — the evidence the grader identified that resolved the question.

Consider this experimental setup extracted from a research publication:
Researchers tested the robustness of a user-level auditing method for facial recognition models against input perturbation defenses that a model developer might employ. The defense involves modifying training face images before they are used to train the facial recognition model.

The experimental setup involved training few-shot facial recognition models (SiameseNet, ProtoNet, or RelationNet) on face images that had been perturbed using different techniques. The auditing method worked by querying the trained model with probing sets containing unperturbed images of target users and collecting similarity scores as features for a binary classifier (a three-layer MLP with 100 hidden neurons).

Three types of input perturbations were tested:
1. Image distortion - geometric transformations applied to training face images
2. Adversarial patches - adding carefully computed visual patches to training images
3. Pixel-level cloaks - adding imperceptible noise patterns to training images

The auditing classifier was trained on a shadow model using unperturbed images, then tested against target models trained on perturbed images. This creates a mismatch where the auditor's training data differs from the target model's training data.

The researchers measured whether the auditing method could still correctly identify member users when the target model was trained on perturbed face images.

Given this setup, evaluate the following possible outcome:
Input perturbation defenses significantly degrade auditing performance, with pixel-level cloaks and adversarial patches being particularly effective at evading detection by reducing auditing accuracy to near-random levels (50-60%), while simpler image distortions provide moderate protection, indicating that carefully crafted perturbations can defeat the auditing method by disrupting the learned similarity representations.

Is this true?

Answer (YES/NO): NO